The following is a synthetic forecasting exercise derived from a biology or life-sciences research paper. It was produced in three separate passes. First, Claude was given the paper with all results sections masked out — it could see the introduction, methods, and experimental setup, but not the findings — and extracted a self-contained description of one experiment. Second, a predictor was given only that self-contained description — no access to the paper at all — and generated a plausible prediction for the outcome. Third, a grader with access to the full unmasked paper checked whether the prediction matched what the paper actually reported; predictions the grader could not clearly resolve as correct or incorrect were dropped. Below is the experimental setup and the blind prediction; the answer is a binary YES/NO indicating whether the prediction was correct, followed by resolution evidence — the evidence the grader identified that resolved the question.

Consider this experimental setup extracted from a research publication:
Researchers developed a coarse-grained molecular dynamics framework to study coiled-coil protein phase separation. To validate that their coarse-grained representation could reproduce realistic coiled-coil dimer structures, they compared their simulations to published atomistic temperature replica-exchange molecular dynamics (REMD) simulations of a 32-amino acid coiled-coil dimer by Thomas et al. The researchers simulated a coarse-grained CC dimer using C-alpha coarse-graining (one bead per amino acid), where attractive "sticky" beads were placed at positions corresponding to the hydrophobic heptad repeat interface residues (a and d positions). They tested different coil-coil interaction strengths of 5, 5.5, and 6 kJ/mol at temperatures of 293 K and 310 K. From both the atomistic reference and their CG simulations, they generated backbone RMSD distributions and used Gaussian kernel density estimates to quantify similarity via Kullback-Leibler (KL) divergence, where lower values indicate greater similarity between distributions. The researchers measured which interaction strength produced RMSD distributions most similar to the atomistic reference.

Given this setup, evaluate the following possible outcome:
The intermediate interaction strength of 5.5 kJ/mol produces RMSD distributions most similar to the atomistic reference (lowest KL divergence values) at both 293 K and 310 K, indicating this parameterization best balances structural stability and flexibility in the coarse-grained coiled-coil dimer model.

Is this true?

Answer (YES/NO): YES